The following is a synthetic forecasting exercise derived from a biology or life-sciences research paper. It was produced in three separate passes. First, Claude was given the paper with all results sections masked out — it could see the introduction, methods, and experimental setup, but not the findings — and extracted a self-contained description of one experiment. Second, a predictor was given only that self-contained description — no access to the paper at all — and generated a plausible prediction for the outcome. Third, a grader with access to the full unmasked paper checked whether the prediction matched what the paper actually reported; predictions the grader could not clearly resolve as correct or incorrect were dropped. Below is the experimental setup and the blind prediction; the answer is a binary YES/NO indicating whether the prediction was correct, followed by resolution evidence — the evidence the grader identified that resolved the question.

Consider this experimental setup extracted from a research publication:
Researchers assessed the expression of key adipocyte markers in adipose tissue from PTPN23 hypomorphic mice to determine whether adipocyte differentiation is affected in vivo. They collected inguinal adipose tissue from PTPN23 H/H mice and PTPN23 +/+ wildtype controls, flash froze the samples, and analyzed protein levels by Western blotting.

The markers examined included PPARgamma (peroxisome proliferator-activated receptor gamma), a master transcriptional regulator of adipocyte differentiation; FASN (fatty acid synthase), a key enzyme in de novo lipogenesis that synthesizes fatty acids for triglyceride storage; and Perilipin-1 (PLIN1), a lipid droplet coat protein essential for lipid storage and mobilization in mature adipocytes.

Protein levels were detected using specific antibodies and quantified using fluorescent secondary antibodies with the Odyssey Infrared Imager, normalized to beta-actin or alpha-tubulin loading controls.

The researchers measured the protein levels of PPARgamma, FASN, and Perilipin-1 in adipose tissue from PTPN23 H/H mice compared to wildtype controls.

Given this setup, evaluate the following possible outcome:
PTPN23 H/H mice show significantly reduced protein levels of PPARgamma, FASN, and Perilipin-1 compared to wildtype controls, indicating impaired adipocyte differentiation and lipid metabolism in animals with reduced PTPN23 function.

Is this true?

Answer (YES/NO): NO